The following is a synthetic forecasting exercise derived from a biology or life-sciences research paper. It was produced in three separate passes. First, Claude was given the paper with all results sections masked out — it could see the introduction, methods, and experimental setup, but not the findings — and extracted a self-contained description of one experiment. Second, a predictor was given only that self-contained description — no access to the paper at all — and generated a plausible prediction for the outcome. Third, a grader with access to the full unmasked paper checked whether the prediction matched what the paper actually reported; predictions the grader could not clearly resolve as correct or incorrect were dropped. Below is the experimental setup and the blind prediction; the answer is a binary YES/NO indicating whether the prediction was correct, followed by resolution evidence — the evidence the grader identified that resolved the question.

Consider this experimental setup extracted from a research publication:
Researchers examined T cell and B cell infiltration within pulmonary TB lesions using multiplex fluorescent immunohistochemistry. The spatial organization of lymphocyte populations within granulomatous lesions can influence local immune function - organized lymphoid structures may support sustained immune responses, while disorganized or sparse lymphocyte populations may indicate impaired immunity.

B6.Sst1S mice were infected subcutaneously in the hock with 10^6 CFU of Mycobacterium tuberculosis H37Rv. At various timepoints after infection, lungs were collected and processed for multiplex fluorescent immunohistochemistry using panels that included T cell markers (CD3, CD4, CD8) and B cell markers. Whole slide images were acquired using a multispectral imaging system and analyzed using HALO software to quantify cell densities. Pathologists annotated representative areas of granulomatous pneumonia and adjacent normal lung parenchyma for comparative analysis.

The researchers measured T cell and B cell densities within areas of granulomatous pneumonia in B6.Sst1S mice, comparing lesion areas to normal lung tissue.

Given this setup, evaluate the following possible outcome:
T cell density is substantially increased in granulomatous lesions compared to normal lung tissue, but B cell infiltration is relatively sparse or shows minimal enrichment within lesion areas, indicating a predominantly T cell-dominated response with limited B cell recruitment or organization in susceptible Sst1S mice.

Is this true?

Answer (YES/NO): NO